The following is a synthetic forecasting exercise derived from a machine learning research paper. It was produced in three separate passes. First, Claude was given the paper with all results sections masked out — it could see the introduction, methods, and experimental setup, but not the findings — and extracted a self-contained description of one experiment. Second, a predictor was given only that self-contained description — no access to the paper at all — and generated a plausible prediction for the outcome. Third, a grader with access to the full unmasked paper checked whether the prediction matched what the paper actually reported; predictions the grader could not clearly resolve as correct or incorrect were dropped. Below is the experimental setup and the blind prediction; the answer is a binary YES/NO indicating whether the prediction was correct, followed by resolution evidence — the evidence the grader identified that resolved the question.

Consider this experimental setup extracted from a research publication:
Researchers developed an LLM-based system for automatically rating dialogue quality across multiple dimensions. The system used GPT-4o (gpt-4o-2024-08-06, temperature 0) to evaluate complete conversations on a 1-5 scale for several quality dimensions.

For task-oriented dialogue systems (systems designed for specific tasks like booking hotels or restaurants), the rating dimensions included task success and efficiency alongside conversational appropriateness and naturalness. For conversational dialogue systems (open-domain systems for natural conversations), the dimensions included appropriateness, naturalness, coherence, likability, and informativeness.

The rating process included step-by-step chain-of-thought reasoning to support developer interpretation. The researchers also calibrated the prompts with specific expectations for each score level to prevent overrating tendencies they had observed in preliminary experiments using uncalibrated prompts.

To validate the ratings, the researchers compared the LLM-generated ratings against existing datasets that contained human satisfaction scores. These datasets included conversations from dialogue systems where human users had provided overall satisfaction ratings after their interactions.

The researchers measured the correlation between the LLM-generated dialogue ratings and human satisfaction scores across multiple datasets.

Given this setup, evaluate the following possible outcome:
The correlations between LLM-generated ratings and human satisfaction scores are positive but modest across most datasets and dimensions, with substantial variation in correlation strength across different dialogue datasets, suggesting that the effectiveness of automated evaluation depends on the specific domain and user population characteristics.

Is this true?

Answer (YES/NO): NO